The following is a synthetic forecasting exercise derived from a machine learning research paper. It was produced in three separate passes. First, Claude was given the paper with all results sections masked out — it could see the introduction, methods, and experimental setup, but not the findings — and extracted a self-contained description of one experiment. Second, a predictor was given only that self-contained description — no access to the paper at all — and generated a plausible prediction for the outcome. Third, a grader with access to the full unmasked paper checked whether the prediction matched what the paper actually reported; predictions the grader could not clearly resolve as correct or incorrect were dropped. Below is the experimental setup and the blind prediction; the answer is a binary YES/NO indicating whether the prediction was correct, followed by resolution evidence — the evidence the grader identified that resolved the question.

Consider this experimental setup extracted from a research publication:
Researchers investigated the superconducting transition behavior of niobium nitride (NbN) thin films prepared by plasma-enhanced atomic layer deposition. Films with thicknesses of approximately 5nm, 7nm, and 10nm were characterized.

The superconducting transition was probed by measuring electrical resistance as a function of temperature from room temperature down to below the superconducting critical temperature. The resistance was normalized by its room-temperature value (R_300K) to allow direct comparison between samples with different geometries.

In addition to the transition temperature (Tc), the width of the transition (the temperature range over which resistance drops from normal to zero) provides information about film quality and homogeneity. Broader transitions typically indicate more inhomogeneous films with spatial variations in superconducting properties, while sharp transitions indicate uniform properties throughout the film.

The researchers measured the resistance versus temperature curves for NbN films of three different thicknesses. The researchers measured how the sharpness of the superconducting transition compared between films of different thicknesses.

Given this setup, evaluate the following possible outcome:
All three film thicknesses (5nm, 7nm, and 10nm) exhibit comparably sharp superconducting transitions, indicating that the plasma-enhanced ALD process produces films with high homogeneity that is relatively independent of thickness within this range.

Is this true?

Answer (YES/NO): NO